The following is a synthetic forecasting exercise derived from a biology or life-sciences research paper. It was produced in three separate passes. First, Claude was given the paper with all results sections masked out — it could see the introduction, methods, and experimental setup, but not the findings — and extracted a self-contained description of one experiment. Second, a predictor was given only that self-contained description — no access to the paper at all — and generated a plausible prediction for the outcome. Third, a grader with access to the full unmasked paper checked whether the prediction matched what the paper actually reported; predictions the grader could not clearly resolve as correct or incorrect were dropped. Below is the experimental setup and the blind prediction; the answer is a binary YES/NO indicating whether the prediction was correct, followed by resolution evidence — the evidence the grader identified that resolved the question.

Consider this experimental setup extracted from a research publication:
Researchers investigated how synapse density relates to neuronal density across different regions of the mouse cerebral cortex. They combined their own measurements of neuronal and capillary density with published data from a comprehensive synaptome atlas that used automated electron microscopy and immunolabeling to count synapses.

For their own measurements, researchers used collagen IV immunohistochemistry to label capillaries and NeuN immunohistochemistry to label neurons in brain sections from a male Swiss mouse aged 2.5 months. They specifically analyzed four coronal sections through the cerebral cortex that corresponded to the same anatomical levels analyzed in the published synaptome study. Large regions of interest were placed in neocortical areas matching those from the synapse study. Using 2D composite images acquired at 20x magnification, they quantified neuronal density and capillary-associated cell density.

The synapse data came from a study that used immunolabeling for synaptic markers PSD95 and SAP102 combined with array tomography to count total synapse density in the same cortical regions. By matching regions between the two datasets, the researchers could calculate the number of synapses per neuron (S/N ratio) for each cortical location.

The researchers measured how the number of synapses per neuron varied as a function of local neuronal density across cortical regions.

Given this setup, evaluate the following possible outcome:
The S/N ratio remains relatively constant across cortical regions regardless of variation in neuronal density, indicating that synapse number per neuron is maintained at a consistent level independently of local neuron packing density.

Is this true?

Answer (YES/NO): YES